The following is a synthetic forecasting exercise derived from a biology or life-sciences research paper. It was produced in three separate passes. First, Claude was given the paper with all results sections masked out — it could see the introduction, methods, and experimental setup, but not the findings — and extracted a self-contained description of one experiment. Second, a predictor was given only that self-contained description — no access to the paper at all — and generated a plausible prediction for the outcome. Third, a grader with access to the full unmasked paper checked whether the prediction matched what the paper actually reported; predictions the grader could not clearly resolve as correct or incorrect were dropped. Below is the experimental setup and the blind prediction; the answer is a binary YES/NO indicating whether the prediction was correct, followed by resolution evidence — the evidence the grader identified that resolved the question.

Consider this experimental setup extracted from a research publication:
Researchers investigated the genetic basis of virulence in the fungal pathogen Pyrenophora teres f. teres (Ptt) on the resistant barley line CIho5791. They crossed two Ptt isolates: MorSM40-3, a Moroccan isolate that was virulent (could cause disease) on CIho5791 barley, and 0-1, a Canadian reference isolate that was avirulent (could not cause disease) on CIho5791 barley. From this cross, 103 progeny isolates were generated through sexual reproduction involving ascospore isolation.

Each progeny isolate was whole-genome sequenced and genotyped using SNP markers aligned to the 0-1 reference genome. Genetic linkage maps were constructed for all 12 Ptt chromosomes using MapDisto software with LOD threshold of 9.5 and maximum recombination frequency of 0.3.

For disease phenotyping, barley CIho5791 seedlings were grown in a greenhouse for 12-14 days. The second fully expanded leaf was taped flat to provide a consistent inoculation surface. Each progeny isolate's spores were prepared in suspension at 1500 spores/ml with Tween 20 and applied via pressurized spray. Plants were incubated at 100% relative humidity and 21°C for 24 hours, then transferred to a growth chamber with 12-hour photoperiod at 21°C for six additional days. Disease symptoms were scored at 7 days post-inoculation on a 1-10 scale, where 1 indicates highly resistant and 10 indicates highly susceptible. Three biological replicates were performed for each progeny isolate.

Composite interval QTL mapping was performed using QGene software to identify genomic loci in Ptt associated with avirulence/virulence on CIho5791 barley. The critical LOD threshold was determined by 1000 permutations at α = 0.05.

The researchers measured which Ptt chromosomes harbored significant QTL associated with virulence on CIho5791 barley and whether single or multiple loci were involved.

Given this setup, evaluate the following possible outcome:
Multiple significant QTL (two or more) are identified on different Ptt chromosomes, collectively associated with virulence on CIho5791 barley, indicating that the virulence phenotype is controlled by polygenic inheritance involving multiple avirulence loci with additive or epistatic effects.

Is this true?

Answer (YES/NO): YES